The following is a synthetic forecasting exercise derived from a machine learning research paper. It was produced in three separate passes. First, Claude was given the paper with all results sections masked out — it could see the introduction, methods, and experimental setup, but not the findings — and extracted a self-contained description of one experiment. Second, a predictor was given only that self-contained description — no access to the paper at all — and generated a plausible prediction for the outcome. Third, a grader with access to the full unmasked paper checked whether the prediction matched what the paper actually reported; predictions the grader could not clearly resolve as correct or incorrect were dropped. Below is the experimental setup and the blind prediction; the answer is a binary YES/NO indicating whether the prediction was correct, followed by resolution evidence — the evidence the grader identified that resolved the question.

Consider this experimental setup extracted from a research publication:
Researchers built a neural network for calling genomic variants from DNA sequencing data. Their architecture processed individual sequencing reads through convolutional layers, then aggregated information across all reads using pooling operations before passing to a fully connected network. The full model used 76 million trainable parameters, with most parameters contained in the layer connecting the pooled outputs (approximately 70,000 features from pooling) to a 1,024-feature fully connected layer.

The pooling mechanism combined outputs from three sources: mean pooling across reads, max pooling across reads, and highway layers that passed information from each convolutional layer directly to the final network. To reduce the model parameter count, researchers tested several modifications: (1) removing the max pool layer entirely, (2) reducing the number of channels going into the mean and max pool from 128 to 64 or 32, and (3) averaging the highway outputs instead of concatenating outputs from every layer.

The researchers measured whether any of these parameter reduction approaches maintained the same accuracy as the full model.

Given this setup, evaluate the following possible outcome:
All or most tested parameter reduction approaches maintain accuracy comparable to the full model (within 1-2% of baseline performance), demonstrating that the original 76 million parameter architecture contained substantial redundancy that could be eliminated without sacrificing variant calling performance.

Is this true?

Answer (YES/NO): NO